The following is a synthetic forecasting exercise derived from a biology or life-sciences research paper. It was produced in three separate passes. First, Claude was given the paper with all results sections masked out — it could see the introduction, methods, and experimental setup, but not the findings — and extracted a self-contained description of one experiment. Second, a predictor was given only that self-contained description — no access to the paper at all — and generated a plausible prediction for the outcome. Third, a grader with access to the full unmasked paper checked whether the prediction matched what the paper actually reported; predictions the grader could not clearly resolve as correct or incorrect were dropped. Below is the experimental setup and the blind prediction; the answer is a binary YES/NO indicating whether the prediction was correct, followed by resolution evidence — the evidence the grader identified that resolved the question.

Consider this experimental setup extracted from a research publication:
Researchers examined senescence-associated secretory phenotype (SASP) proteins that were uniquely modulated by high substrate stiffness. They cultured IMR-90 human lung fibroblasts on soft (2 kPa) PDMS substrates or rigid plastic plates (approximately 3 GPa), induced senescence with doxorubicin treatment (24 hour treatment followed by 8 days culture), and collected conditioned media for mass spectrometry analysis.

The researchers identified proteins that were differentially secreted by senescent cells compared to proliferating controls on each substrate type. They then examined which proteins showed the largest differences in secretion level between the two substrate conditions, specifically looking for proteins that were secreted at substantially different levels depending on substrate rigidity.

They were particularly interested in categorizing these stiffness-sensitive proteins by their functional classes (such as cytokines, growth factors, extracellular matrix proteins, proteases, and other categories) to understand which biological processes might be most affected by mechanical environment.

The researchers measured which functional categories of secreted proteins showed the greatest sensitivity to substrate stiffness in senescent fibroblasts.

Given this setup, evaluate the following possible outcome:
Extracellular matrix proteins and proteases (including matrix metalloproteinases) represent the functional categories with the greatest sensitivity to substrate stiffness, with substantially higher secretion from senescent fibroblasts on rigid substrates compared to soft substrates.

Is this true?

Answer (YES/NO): NO